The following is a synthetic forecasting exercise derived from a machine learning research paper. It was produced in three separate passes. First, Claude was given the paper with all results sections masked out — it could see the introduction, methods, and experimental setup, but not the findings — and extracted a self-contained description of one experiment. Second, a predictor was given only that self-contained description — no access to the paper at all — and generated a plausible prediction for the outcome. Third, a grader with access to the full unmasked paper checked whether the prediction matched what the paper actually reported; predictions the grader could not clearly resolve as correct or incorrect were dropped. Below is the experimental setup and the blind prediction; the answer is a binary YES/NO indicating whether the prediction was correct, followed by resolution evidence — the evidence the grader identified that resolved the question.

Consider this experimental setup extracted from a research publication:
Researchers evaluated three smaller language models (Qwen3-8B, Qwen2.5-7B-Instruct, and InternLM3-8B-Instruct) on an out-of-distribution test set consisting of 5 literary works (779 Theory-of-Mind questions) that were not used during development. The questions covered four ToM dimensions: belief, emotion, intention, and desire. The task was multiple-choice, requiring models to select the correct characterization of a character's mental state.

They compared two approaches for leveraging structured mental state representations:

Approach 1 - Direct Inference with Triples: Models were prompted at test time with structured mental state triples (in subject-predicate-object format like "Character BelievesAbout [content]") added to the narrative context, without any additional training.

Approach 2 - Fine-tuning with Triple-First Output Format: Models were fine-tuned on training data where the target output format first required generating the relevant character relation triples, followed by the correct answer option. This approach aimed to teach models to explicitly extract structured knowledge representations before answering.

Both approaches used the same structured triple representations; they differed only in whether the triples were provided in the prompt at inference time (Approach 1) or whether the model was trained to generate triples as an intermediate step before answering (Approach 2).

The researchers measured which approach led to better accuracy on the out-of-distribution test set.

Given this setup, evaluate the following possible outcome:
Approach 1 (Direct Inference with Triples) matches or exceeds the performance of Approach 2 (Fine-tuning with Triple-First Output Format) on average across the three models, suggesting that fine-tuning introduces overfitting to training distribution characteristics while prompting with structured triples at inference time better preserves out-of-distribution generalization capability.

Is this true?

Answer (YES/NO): NO